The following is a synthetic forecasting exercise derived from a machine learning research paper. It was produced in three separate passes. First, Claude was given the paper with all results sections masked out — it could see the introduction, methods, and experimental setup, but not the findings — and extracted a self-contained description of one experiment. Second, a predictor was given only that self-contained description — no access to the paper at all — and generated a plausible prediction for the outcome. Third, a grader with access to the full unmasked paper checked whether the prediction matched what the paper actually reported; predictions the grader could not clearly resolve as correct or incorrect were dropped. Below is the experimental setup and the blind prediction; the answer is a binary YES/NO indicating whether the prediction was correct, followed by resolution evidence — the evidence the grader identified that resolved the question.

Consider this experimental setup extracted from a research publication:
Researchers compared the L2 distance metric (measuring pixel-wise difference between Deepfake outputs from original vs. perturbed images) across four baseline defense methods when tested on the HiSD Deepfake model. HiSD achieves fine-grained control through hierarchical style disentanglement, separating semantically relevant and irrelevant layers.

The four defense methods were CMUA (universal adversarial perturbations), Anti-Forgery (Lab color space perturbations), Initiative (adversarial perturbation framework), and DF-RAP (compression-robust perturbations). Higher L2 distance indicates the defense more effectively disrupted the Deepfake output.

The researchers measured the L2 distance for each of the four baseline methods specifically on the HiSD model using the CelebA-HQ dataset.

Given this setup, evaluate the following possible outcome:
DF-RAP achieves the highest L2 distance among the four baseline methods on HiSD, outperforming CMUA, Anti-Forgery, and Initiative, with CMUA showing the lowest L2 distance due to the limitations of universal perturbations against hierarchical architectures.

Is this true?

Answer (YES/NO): NO